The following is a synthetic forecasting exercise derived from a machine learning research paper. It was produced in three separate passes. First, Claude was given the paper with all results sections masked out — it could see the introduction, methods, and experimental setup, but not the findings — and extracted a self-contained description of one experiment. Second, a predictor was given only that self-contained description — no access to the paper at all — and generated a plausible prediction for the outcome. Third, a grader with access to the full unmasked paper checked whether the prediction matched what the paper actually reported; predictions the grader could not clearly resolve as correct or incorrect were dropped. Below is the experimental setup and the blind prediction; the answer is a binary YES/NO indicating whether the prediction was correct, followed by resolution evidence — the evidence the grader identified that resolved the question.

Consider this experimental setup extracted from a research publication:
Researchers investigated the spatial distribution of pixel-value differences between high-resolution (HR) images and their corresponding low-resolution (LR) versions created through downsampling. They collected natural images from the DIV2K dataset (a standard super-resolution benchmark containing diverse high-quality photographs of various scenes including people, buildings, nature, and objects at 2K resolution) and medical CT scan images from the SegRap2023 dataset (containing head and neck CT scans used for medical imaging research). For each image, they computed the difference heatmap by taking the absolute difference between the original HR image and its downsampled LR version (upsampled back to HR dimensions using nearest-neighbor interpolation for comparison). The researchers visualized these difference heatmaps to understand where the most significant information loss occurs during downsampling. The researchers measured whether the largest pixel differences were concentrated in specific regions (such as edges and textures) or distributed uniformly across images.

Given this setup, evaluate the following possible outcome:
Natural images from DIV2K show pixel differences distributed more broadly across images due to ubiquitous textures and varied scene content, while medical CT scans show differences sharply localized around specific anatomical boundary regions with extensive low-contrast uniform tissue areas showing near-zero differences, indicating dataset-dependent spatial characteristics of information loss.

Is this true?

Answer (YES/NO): NO